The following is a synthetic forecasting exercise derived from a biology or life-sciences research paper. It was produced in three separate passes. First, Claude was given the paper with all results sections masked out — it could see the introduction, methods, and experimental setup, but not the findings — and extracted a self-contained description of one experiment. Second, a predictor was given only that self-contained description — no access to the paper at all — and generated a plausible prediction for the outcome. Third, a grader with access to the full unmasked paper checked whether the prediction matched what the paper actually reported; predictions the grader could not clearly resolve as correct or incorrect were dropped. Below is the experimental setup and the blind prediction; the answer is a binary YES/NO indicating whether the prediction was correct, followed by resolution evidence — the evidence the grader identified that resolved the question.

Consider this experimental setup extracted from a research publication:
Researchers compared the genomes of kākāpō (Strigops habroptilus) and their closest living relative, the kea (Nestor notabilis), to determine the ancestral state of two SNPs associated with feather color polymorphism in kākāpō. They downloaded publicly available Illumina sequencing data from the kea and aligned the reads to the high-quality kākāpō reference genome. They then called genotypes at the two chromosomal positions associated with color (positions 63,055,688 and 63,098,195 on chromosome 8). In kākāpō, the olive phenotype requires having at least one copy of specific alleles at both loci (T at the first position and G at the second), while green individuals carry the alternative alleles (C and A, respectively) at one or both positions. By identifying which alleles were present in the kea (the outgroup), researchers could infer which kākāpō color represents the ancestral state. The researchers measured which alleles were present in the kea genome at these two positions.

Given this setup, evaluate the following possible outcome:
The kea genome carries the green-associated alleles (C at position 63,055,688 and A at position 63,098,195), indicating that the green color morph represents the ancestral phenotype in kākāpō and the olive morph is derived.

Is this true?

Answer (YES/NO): NO